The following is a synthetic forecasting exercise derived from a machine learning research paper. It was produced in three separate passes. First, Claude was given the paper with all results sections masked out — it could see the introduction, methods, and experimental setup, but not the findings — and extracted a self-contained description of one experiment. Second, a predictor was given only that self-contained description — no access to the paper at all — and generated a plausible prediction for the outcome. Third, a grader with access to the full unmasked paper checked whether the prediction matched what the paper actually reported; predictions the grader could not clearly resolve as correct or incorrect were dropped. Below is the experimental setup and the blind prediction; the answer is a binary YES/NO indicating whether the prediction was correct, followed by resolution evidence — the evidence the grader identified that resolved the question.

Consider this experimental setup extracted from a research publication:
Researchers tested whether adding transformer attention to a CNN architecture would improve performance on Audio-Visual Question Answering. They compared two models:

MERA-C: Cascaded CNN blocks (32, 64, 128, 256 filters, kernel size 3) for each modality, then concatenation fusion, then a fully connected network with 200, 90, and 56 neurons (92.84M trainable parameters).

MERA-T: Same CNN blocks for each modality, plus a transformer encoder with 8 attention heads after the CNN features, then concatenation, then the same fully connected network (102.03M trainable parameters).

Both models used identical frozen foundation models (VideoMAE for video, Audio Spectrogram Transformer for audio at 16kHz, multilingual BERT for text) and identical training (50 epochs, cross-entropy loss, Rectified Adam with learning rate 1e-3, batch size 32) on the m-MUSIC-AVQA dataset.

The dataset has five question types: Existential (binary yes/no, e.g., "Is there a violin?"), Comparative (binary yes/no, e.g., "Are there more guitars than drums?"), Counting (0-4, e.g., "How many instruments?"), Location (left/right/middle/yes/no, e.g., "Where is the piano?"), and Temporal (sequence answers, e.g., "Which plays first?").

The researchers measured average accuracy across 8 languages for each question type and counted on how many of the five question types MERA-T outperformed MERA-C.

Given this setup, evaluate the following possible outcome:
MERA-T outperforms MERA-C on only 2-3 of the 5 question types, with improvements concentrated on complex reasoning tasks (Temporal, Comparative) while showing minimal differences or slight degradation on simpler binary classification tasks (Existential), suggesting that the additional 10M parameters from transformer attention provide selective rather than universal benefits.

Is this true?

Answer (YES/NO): NO